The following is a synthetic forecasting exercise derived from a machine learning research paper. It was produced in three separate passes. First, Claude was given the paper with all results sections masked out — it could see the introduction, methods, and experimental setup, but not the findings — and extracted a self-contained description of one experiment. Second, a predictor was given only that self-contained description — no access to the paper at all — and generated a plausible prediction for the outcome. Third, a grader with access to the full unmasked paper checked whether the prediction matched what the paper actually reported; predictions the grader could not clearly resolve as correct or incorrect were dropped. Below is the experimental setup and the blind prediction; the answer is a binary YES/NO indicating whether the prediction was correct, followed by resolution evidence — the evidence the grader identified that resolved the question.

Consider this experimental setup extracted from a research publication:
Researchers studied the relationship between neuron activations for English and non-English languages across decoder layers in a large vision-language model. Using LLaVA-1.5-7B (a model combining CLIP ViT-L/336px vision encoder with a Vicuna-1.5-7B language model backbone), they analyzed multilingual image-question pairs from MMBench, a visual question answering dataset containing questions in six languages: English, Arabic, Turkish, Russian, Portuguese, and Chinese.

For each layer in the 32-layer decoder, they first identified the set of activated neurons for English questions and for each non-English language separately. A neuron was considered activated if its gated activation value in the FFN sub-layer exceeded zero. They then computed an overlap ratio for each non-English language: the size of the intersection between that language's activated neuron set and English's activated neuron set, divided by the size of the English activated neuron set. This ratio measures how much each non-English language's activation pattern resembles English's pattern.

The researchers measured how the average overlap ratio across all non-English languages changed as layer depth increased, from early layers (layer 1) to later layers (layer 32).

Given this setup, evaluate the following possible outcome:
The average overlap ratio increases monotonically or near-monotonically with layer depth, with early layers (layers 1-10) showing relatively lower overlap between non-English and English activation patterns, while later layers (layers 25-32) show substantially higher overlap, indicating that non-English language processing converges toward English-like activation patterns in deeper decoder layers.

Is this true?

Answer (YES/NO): NO